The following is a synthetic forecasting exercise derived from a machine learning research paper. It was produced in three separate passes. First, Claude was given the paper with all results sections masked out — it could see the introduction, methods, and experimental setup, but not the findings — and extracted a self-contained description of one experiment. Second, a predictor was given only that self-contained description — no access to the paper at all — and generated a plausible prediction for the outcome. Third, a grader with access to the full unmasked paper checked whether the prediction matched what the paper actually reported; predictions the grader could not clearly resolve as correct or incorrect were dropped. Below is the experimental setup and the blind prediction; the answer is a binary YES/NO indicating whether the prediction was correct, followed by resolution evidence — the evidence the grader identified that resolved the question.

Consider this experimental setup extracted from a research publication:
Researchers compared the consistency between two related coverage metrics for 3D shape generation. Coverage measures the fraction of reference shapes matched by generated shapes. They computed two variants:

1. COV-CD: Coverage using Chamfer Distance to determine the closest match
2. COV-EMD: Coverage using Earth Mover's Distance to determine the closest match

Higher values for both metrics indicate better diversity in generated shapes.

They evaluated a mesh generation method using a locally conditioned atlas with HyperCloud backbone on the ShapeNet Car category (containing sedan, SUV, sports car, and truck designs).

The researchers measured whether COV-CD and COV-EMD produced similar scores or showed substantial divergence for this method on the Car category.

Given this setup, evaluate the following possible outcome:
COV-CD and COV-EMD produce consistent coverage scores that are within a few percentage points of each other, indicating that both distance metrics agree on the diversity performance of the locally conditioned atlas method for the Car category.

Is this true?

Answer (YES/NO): YES